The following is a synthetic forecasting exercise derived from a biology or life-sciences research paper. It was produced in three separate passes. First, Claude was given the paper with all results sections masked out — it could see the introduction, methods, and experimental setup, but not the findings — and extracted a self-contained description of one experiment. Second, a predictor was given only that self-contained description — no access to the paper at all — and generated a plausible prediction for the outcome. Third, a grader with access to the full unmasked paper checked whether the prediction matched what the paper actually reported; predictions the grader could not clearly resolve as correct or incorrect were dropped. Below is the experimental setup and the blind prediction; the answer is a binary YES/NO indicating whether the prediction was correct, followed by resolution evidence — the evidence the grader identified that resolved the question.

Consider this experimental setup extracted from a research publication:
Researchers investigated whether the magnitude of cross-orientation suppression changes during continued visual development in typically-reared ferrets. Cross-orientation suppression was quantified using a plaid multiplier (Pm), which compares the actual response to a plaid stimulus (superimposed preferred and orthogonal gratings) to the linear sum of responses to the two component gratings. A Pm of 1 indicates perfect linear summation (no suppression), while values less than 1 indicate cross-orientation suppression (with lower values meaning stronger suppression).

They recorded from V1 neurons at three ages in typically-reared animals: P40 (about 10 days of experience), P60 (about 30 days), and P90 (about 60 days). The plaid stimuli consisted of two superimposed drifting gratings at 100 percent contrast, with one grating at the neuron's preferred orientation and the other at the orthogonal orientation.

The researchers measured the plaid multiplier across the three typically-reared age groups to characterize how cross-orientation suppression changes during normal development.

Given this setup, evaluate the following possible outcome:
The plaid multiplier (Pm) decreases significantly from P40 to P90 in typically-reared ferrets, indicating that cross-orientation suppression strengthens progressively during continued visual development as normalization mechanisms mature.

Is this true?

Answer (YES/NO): NO